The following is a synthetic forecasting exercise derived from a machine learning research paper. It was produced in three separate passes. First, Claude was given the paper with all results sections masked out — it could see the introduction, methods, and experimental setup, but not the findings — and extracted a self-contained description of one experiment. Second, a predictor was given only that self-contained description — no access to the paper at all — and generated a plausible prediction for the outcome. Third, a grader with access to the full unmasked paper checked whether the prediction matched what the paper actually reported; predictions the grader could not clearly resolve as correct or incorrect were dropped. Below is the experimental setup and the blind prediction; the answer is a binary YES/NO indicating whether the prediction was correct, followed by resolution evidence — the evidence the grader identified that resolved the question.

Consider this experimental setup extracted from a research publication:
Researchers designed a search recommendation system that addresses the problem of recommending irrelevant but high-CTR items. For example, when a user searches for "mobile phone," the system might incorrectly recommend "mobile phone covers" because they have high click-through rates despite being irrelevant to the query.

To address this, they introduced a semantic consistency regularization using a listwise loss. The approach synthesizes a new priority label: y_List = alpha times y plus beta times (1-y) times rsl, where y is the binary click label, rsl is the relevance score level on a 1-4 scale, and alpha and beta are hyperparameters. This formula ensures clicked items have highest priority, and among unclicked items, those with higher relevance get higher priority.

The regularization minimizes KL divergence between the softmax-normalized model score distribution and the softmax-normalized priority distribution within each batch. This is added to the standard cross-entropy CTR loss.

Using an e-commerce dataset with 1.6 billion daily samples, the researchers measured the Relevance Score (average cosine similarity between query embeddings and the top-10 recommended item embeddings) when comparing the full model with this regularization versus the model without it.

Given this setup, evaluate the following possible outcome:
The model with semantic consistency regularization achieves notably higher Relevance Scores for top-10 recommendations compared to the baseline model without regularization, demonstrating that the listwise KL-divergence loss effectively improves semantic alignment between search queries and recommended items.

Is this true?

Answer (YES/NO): NO